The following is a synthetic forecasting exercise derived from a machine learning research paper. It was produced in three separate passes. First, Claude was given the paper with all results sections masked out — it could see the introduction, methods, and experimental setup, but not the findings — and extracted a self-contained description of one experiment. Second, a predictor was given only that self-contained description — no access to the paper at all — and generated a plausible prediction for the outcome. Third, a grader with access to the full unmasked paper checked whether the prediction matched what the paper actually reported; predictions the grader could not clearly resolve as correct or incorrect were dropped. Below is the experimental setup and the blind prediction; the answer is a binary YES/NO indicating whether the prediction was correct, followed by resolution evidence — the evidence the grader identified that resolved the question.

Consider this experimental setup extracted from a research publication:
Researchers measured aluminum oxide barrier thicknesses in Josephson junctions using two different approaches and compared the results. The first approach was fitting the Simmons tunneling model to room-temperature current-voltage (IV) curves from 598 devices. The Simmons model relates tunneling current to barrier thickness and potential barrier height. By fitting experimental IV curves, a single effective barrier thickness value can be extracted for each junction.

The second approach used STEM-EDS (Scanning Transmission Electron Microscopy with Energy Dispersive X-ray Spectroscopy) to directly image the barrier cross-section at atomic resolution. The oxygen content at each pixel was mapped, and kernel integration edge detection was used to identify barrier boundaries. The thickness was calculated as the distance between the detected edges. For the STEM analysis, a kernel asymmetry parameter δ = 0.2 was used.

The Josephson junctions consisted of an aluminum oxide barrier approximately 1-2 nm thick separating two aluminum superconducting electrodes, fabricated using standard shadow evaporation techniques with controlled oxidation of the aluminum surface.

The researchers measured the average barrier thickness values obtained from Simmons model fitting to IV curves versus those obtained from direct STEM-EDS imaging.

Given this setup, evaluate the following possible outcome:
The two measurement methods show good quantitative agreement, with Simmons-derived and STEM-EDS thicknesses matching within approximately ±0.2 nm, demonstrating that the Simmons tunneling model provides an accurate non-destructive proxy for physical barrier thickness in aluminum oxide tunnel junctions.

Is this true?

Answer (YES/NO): NO